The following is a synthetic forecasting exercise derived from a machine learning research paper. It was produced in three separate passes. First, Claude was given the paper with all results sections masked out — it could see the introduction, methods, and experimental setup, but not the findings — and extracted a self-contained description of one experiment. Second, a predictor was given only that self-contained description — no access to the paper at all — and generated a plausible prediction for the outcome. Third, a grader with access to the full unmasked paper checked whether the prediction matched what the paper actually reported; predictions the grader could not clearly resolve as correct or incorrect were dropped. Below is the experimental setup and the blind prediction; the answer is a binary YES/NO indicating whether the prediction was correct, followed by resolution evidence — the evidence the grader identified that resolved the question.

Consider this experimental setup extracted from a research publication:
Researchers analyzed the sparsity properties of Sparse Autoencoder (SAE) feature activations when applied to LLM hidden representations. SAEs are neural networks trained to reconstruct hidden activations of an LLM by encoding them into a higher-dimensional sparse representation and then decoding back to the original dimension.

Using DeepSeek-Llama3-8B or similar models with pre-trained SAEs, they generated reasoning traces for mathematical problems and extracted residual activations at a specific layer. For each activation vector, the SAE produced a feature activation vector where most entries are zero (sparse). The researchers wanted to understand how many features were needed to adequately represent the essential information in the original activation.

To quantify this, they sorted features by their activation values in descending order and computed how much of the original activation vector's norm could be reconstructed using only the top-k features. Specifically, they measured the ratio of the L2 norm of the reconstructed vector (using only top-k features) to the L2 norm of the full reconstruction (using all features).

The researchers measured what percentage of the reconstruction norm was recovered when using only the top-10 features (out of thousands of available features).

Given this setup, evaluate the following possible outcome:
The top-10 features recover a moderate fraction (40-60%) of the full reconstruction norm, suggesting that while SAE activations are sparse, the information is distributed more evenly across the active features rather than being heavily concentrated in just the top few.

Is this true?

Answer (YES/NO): NO